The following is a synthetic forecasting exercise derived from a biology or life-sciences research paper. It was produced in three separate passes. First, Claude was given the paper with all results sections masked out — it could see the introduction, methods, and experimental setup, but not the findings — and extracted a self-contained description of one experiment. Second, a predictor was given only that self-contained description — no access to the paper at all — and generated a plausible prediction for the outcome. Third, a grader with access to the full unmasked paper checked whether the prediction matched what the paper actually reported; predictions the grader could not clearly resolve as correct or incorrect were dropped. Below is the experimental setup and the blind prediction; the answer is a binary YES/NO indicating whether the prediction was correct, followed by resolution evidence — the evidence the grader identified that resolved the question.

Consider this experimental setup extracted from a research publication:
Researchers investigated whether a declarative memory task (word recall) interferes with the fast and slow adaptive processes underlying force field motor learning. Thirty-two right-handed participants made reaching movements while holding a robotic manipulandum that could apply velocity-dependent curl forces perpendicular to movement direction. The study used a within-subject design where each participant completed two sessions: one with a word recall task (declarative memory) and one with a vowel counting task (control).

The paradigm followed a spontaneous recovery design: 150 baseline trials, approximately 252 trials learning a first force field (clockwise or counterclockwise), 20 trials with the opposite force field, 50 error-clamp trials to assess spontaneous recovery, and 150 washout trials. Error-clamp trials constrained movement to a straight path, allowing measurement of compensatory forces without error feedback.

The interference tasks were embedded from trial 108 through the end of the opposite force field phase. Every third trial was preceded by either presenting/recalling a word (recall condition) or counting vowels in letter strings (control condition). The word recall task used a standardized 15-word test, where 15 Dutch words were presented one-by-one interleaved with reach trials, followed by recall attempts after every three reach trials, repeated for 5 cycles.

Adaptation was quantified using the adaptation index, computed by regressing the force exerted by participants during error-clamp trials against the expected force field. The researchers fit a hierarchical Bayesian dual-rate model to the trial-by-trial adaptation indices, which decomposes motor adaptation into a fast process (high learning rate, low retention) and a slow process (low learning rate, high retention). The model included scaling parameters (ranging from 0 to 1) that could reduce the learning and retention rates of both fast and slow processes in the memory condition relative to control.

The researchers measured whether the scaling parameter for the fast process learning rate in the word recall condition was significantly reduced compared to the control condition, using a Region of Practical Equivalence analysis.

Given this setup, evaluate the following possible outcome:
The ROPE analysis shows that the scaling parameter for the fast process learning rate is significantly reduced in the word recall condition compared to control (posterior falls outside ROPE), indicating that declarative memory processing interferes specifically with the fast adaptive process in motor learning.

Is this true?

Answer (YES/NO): NO